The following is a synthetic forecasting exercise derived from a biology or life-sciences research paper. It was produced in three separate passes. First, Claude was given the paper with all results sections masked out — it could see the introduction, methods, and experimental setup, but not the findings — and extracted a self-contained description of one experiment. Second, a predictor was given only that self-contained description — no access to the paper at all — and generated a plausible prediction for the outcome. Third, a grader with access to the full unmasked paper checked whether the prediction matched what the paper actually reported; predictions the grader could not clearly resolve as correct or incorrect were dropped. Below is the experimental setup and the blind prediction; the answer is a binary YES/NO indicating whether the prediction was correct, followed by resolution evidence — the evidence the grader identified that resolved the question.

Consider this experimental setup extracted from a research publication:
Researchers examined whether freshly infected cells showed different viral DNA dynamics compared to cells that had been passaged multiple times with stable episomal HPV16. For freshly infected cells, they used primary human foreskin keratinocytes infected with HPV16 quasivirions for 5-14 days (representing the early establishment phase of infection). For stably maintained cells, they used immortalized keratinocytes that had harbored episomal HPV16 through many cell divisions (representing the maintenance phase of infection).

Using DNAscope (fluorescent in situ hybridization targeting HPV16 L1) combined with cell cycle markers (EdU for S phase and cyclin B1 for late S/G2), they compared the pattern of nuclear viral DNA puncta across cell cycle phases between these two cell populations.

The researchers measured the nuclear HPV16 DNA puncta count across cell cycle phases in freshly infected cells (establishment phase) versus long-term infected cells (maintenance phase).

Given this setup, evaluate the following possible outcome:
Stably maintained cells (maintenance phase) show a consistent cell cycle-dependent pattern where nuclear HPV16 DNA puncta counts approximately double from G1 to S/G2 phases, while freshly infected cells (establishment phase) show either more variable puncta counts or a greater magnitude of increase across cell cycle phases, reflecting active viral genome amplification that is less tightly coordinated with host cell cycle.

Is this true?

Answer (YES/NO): NO